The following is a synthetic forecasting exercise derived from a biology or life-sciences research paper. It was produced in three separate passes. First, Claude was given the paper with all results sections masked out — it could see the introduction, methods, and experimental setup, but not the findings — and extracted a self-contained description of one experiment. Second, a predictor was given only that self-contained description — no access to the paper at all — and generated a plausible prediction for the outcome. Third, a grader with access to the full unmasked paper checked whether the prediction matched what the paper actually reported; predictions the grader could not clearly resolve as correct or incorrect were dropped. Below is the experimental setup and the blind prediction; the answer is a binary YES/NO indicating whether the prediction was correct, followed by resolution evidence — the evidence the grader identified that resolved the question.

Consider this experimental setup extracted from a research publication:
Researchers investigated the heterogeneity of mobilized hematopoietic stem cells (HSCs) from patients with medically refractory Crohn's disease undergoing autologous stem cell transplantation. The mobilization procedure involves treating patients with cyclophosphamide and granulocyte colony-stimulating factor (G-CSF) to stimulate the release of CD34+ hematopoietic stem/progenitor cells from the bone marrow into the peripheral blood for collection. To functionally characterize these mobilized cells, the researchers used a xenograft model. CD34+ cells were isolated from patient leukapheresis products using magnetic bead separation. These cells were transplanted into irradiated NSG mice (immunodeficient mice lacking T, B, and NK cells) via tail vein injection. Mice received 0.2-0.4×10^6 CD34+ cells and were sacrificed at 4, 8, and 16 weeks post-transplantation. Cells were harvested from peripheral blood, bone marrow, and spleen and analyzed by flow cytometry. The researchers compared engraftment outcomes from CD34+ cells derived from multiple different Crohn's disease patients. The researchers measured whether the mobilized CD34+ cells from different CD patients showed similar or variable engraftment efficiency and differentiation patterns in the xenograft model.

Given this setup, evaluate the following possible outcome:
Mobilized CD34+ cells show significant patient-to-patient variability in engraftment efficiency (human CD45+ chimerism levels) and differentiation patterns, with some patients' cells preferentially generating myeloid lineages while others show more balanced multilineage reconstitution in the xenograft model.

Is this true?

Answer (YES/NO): NO